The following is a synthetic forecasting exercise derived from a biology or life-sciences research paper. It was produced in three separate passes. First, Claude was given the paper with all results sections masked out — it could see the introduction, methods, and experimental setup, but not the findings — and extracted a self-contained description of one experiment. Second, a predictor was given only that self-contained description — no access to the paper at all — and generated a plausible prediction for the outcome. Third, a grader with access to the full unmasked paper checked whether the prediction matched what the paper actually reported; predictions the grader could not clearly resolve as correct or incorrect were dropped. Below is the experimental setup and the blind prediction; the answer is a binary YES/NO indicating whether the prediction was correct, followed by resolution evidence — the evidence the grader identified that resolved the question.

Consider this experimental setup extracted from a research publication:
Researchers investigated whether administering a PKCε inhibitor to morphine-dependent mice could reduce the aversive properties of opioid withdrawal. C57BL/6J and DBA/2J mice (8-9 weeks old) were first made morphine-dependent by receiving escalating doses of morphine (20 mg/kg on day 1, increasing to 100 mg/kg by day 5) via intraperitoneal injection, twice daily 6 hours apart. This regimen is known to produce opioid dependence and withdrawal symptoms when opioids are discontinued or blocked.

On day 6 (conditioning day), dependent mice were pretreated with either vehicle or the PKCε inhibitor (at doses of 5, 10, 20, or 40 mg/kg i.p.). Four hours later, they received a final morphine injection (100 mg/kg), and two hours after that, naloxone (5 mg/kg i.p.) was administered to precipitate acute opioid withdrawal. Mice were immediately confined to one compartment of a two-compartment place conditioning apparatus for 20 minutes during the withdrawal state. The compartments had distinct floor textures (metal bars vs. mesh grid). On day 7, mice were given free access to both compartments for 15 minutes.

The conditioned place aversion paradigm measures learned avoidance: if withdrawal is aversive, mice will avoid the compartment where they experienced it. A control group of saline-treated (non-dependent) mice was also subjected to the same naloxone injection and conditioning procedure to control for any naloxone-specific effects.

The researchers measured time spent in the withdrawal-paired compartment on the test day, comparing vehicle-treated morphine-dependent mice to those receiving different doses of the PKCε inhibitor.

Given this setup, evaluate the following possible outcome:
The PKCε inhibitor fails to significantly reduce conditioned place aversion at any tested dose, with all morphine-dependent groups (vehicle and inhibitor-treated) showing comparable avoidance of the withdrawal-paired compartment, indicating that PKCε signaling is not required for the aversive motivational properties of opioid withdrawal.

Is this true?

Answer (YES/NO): YES